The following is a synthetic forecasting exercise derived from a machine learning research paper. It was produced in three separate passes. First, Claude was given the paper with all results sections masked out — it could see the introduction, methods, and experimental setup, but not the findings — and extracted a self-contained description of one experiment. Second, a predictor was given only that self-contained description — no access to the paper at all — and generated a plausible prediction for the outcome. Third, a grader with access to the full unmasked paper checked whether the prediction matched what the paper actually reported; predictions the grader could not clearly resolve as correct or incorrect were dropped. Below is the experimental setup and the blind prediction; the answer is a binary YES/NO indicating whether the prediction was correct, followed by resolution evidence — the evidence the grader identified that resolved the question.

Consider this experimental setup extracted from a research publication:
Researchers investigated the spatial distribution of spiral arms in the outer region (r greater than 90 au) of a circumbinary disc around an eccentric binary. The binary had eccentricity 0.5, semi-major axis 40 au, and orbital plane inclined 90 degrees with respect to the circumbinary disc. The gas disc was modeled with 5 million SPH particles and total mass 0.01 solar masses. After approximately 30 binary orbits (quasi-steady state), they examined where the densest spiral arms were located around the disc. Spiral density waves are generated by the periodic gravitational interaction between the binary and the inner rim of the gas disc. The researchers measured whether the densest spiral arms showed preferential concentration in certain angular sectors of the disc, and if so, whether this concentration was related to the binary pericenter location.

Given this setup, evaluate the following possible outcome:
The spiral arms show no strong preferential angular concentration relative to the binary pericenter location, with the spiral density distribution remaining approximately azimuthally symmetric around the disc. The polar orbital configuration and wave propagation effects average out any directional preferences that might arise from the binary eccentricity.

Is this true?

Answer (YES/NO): NO